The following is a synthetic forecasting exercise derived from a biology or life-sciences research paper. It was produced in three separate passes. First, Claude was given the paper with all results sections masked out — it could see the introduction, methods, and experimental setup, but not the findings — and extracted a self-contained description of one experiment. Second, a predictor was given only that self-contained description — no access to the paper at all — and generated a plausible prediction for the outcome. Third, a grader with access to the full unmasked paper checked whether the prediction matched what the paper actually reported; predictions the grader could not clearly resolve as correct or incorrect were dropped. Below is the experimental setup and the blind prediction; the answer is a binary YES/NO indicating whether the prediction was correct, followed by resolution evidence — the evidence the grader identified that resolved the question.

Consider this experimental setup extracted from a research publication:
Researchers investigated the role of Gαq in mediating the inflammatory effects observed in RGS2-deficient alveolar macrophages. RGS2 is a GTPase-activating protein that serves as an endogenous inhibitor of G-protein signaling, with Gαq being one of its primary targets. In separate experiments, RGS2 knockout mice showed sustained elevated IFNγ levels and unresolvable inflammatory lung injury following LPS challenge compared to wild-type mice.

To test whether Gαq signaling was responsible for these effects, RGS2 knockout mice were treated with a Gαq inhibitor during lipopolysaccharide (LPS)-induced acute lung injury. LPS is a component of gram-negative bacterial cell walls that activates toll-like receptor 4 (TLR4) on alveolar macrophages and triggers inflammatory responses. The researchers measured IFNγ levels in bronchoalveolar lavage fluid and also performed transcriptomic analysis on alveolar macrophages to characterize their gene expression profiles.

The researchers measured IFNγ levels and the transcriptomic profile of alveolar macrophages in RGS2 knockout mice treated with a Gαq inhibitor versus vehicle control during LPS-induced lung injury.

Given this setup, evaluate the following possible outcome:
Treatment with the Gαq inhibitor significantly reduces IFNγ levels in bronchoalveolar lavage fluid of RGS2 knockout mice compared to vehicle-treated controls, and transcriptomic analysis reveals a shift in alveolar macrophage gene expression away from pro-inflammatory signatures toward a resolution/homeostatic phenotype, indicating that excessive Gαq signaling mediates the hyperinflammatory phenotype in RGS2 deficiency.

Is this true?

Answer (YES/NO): YES